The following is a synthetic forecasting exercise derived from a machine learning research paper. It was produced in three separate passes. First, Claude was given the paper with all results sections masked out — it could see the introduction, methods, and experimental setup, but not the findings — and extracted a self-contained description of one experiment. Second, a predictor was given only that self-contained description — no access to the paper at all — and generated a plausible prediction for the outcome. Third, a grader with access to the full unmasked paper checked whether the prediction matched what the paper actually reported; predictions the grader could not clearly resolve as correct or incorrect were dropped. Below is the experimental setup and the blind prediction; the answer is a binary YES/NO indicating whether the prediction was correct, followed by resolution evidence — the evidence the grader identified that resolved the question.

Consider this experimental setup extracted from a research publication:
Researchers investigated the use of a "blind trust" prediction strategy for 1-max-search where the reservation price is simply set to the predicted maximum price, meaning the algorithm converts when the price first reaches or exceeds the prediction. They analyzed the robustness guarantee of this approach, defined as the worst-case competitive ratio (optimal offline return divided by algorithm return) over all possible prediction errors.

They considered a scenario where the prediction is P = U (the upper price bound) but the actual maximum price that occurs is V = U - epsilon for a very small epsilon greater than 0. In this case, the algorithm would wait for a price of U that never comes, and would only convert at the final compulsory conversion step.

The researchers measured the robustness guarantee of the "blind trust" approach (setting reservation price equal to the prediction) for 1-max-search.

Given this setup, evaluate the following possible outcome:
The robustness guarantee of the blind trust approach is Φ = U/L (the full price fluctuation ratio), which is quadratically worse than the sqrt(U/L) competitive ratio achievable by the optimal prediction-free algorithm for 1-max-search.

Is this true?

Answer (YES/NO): YES